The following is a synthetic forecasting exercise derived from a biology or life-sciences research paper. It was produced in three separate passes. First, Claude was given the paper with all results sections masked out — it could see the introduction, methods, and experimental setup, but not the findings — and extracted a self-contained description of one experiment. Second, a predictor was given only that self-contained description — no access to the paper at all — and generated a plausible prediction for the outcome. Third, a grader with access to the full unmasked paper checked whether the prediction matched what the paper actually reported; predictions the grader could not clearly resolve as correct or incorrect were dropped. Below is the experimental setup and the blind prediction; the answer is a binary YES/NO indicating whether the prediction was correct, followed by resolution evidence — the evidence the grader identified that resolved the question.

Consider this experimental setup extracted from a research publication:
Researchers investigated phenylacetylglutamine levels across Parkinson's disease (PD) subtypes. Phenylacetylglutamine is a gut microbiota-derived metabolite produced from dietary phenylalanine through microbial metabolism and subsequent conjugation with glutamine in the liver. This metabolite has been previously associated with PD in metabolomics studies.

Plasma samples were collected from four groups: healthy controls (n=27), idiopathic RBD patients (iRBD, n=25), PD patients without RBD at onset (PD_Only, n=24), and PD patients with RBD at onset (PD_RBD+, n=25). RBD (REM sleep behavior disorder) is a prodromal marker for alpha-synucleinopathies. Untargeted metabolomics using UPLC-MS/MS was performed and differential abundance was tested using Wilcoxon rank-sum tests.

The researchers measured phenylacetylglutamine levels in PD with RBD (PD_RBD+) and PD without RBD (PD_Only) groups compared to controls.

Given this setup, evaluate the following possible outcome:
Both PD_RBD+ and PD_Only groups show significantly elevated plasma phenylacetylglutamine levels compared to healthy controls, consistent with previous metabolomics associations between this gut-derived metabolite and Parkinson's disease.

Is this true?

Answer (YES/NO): NO